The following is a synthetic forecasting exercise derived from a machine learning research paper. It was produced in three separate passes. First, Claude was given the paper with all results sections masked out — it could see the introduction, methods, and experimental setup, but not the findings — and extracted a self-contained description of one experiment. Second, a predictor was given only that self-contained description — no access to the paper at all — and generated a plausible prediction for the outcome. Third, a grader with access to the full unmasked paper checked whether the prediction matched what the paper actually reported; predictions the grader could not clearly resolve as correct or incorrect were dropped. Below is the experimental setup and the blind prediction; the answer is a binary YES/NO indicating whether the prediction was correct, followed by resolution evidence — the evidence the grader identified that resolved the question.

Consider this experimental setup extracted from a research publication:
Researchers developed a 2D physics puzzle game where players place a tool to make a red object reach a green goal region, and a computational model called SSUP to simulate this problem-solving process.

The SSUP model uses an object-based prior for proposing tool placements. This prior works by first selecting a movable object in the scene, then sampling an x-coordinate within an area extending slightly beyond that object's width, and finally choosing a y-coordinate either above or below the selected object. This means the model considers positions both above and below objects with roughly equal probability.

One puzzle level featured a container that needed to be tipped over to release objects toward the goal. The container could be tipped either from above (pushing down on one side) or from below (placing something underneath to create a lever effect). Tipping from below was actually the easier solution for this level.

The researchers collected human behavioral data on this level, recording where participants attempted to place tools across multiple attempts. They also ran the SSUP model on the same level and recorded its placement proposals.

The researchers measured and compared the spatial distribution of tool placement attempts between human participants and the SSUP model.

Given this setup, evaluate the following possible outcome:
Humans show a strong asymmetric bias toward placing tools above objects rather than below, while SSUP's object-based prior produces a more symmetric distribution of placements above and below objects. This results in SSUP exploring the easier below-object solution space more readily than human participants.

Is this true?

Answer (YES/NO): YES